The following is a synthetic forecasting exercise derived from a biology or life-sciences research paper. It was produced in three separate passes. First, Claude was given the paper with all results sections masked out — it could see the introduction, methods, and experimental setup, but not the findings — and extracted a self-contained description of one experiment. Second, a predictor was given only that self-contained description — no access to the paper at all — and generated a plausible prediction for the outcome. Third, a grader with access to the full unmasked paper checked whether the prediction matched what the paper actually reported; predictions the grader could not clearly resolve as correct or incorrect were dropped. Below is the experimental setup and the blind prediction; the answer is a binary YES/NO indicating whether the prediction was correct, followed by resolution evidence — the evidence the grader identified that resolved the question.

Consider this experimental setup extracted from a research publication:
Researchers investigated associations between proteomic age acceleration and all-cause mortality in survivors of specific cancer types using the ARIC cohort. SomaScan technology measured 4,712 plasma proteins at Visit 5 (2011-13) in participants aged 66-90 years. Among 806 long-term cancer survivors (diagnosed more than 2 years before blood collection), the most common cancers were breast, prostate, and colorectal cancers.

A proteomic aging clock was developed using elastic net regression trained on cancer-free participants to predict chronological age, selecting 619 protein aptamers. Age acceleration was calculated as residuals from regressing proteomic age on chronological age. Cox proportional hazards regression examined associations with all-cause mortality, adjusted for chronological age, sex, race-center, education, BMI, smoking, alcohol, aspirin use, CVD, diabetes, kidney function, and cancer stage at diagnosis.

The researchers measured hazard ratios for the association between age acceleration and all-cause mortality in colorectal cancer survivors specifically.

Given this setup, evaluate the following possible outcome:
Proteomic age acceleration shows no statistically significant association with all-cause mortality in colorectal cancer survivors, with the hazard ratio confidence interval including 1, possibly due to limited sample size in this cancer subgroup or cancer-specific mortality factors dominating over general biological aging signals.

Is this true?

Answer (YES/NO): NO